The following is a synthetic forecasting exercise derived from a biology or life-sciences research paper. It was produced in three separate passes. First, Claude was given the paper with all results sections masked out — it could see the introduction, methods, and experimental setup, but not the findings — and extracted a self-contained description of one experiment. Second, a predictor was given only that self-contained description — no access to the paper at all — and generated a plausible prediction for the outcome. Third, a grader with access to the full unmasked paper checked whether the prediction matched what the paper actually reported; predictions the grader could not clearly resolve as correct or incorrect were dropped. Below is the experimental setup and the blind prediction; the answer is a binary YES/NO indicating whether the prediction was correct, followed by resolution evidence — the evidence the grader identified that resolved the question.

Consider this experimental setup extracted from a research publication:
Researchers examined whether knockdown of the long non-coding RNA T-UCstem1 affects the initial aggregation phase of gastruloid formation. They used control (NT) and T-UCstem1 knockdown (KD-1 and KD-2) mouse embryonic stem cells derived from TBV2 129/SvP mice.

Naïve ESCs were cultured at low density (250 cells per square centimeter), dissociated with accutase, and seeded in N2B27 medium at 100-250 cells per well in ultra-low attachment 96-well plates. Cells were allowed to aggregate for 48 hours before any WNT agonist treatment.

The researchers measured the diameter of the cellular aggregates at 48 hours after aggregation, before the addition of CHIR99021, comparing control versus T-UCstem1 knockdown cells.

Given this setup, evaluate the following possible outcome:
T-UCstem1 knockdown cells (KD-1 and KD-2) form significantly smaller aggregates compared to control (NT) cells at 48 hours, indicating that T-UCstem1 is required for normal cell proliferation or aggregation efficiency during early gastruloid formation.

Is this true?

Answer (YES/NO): NO